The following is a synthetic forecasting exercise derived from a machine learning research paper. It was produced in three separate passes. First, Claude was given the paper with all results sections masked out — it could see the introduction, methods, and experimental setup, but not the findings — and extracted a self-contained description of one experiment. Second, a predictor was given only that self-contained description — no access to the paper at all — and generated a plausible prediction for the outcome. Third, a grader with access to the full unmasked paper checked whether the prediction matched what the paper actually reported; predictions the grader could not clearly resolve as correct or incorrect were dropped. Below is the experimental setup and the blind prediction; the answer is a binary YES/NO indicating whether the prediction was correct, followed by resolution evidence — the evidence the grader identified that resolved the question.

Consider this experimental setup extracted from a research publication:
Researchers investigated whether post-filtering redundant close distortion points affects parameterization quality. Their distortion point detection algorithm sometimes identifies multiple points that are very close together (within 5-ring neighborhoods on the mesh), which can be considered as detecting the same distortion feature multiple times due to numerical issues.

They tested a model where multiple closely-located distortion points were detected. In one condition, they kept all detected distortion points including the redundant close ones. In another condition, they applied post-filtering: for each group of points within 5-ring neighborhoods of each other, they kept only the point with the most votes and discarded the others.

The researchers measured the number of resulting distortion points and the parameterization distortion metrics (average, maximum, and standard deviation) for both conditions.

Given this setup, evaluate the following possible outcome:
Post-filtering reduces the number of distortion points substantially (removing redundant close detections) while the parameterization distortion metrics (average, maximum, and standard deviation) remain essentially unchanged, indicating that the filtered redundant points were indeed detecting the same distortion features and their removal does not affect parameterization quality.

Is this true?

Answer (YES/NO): YES